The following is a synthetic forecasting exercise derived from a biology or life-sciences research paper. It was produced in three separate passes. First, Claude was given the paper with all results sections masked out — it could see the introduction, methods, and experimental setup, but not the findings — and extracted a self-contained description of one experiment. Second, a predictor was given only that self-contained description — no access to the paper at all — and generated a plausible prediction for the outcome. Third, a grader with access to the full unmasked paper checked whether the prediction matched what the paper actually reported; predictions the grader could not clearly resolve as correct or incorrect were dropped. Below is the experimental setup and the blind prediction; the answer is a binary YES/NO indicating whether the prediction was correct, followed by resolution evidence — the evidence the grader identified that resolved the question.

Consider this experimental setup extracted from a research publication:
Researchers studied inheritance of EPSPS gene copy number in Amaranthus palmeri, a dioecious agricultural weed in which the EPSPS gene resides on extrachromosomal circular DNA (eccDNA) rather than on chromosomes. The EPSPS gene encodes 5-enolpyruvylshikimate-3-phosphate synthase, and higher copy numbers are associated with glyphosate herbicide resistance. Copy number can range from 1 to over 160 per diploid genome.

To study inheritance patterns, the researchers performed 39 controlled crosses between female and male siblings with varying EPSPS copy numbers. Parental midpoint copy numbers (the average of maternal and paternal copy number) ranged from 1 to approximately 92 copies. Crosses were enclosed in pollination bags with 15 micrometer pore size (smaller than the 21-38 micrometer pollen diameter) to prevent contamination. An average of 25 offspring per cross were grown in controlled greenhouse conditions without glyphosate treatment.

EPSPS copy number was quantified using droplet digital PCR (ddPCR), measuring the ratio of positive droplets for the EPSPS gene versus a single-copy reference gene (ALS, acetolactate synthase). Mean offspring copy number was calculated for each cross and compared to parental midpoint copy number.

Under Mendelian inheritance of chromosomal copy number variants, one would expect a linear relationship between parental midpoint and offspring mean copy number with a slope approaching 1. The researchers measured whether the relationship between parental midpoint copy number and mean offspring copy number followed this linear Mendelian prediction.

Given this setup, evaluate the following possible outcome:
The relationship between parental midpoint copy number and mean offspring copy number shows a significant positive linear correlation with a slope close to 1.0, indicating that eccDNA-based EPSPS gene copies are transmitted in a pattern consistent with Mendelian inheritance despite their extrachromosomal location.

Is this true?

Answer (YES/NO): NO